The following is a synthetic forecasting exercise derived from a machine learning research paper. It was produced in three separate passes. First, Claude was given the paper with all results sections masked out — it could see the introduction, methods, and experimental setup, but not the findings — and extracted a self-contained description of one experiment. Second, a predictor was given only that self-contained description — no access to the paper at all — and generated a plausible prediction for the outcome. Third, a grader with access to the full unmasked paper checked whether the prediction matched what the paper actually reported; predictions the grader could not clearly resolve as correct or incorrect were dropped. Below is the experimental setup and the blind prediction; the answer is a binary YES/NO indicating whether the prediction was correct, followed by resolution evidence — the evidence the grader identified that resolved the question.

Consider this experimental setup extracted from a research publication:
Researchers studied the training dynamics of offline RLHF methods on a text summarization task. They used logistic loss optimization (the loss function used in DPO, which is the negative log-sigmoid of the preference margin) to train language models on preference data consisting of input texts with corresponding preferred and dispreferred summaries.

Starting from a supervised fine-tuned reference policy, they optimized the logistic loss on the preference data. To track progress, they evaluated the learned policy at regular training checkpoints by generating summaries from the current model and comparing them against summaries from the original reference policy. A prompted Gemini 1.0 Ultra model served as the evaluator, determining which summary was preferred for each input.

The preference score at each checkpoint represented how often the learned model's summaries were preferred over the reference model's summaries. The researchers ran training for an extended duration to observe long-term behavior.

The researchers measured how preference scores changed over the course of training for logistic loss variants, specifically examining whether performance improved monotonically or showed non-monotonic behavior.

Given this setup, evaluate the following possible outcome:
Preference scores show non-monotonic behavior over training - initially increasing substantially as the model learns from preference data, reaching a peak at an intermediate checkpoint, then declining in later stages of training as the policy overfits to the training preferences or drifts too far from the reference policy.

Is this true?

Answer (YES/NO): YES